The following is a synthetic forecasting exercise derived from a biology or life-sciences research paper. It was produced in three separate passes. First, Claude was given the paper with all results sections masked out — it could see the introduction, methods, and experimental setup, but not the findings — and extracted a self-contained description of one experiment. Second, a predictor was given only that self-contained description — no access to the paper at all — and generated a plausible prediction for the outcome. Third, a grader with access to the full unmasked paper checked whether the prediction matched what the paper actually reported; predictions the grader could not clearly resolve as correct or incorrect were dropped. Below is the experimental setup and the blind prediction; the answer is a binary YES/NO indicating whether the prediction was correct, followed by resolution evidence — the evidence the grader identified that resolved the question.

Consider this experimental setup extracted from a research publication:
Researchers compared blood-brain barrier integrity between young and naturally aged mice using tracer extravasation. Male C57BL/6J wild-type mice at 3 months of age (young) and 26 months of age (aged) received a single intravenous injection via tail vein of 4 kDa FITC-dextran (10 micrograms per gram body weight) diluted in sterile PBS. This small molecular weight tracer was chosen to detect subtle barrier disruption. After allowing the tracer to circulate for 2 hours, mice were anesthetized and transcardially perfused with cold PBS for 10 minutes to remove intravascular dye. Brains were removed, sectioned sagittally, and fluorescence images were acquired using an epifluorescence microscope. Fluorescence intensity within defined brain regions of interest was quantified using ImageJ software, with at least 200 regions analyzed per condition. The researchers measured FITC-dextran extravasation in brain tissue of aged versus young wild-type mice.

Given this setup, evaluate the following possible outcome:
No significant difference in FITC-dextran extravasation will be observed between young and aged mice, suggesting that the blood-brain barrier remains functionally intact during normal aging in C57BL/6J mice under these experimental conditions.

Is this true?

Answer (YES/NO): NO